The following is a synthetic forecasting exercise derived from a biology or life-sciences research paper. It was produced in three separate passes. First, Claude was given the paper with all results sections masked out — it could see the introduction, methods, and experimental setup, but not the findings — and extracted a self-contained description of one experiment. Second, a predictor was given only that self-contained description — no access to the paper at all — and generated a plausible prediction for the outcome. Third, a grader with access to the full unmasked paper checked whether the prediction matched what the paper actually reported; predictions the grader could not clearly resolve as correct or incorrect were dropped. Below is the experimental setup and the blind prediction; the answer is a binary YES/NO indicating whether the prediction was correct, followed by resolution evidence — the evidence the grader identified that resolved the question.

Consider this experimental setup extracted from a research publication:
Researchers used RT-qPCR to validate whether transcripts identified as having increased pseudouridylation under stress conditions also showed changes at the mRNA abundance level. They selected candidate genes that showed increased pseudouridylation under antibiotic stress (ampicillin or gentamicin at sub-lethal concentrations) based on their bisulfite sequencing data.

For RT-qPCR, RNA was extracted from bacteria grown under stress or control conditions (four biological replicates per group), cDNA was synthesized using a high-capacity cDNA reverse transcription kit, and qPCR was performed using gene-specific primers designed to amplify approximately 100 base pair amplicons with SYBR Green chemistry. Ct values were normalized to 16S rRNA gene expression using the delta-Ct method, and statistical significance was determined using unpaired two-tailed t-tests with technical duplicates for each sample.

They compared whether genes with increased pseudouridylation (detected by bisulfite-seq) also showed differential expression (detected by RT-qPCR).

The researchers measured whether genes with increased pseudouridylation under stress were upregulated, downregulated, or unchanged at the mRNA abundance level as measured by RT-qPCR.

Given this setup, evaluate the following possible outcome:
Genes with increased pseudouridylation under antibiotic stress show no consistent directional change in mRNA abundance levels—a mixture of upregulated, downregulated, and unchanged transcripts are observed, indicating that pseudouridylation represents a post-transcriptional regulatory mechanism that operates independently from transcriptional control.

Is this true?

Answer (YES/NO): NO